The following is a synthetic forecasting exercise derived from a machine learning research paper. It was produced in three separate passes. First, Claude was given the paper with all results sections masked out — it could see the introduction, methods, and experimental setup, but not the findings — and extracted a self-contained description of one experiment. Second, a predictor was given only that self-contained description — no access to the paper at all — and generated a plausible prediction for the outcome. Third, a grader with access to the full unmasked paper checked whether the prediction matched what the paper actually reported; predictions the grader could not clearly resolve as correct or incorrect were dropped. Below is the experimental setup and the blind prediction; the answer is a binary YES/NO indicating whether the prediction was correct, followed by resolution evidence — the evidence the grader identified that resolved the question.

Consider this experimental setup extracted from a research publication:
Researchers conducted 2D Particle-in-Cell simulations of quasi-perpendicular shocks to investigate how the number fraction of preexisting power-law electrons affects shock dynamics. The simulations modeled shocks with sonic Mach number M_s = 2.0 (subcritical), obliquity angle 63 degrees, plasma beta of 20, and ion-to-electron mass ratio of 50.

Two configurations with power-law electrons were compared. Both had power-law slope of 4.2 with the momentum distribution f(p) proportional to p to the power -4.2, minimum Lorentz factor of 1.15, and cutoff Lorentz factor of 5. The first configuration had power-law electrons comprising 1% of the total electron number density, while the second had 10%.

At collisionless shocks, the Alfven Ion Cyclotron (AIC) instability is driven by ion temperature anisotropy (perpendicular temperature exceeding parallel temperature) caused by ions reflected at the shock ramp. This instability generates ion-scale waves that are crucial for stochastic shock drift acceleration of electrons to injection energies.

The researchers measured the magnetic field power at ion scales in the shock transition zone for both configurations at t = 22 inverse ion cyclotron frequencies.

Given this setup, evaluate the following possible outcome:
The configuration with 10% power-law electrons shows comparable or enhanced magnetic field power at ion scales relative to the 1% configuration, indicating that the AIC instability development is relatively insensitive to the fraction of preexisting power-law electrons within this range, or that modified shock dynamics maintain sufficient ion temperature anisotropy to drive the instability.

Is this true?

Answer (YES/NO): NO